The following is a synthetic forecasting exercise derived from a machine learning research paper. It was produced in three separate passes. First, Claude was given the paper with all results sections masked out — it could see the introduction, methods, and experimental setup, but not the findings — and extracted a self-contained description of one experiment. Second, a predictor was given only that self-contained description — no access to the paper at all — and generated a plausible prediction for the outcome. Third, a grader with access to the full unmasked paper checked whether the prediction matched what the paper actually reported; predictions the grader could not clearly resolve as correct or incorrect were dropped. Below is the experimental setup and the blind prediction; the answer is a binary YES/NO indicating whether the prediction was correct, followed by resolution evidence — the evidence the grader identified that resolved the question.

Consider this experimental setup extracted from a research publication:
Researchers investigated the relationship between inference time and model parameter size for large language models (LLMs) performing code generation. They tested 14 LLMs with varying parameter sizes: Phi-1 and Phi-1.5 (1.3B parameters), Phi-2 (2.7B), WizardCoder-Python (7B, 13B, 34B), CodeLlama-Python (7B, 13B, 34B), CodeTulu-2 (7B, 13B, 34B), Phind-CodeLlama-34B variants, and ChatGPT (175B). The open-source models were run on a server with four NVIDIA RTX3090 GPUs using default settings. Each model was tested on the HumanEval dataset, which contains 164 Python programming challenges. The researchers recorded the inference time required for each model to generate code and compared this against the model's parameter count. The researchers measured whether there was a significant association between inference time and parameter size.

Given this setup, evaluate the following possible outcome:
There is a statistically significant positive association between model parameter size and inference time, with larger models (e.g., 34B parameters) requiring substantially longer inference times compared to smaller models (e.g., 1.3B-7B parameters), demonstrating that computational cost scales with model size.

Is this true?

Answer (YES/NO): NO